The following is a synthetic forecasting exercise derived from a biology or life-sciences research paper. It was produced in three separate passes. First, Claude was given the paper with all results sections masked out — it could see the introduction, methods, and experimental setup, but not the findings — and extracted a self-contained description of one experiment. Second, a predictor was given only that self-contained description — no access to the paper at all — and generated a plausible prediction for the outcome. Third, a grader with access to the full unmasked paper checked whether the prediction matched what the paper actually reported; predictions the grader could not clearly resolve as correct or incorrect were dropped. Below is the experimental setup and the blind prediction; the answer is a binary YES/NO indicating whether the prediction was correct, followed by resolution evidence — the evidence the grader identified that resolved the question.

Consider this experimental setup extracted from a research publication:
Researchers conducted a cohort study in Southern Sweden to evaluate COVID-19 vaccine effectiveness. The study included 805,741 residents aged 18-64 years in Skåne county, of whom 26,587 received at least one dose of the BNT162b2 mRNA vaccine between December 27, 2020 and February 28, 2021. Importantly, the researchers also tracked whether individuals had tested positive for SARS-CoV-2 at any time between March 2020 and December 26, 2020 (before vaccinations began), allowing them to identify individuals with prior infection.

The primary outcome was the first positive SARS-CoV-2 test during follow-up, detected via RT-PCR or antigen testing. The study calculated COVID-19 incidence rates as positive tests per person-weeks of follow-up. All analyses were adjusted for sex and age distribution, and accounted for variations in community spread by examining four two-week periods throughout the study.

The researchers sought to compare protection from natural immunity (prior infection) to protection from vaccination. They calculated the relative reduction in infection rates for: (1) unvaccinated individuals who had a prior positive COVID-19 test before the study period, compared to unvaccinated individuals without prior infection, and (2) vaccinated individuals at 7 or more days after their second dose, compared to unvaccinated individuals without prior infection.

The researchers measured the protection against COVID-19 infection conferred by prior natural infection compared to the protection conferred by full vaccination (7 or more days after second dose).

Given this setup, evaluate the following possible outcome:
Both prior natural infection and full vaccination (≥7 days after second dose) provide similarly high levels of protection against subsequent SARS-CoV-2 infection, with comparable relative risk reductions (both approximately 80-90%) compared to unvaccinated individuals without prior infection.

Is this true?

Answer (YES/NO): YES